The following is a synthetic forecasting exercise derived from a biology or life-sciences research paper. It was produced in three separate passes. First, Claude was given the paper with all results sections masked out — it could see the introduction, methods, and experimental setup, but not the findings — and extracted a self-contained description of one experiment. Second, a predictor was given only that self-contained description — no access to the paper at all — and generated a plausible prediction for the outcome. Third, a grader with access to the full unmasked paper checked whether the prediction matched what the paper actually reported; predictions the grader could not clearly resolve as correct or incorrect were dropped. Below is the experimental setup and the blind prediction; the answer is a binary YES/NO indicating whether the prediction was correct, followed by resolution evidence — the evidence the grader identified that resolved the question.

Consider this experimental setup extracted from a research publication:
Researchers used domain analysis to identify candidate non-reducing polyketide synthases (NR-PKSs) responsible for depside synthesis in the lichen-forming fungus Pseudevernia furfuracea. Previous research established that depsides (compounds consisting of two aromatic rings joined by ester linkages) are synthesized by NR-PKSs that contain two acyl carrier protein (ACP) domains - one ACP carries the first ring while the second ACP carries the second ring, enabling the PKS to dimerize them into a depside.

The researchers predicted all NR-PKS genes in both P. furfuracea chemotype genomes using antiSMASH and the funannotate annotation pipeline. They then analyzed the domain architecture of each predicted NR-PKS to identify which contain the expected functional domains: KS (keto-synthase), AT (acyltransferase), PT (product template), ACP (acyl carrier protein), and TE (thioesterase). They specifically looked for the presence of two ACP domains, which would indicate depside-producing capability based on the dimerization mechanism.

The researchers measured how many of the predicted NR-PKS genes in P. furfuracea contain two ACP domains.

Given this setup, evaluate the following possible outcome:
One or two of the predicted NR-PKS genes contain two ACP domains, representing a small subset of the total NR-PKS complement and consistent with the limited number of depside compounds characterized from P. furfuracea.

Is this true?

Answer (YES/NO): YES